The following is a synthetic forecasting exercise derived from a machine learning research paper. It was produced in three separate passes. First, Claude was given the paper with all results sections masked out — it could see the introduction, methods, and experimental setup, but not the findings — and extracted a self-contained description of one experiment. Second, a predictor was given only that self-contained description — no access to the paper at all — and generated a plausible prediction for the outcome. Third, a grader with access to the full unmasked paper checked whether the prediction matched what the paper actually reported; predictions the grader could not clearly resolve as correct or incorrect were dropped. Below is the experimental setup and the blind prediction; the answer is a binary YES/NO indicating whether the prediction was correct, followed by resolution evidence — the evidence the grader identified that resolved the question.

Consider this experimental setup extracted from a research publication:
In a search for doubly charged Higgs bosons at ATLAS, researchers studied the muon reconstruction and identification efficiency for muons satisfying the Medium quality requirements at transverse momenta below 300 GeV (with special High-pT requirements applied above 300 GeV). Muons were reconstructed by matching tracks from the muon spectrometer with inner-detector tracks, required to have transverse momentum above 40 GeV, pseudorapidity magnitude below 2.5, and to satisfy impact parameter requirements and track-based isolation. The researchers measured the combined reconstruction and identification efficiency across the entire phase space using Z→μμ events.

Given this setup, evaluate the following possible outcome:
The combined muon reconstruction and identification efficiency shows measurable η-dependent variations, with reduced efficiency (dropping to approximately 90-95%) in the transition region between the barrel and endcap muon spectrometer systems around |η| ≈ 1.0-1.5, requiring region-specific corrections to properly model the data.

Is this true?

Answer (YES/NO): NO